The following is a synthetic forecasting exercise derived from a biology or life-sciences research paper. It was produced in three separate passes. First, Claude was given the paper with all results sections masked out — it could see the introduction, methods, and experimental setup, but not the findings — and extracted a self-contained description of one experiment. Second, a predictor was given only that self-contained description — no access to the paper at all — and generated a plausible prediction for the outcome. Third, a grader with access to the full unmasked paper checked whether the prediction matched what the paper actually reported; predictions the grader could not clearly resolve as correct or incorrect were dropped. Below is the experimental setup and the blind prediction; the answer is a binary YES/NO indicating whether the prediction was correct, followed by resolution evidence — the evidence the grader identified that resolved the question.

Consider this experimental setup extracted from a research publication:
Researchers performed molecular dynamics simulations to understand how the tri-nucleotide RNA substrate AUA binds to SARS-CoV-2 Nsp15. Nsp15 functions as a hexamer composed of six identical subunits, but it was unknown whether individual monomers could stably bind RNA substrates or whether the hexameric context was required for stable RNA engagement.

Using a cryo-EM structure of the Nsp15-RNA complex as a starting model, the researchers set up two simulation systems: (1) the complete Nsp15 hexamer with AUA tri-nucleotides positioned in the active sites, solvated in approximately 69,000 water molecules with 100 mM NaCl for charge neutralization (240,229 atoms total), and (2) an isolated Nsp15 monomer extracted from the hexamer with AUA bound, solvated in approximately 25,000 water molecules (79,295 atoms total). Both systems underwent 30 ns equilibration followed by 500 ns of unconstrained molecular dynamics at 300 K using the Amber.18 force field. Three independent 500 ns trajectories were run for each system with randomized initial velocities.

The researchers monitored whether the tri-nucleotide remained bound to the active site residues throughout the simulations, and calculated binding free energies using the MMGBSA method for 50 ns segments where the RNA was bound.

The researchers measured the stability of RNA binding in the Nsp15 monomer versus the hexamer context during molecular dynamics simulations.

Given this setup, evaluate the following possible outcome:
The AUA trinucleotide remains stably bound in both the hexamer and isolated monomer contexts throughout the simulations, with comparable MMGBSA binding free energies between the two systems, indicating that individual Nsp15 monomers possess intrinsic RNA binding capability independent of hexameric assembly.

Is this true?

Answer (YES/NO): NO